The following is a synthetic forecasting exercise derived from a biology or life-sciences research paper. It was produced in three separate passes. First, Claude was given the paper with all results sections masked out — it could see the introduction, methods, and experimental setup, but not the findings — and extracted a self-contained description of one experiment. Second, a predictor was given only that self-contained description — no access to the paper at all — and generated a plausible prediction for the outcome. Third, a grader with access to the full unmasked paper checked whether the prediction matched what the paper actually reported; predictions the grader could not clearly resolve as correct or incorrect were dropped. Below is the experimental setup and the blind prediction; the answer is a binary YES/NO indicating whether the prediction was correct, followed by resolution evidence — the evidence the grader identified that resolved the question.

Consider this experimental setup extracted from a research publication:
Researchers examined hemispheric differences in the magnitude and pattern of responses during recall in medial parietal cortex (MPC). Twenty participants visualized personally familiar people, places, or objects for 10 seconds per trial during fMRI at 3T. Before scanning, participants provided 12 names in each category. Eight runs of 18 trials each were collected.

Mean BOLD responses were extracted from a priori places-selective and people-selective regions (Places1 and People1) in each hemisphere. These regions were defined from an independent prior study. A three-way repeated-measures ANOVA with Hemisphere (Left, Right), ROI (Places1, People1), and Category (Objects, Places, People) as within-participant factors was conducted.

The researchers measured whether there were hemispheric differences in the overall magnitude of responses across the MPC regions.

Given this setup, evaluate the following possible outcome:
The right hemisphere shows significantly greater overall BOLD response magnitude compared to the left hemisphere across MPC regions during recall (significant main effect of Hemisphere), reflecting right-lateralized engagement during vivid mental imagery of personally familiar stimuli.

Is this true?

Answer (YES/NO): YES